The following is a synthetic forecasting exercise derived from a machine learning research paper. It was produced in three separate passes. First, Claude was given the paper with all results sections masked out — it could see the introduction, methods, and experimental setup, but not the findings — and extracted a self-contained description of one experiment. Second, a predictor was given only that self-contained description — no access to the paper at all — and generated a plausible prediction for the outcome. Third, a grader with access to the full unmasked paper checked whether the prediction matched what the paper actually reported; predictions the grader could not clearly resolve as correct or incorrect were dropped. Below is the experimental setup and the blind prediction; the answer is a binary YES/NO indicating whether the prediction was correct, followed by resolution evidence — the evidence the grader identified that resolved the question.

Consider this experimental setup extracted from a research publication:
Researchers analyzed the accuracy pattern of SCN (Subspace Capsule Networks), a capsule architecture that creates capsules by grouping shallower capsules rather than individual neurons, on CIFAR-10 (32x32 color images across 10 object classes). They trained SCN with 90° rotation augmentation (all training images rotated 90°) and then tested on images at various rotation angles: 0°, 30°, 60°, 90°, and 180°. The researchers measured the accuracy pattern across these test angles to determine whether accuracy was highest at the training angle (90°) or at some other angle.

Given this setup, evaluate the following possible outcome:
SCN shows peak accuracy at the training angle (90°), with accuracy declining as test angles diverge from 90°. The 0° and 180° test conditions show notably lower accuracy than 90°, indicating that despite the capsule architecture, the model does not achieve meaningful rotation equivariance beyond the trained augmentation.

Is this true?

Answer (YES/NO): NO